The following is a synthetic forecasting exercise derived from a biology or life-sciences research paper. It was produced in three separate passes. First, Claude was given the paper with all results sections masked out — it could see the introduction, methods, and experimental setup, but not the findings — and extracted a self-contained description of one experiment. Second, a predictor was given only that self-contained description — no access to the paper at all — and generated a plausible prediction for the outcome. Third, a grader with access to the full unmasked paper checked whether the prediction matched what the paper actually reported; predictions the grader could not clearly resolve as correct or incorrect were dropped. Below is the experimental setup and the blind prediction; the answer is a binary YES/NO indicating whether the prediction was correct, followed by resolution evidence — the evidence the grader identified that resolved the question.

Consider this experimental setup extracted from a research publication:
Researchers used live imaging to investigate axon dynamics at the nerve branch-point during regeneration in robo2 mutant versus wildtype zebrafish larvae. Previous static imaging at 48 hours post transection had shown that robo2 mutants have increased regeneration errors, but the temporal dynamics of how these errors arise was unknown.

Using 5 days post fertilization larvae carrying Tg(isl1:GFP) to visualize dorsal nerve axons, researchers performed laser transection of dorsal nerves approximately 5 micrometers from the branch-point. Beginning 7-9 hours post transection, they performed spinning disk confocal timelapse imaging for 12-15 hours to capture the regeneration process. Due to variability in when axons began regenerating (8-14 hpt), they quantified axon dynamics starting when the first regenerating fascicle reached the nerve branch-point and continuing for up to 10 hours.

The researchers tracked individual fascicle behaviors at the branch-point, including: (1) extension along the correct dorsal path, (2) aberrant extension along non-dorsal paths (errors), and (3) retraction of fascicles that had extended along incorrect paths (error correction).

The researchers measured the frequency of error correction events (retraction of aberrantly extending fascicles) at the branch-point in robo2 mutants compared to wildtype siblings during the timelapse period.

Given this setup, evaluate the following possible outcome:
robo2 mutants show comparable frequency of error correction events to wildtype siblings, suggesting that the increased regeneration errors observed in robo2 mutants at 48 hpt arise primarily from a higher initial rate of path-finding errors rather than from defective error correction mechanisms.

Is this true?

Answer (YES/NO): NO